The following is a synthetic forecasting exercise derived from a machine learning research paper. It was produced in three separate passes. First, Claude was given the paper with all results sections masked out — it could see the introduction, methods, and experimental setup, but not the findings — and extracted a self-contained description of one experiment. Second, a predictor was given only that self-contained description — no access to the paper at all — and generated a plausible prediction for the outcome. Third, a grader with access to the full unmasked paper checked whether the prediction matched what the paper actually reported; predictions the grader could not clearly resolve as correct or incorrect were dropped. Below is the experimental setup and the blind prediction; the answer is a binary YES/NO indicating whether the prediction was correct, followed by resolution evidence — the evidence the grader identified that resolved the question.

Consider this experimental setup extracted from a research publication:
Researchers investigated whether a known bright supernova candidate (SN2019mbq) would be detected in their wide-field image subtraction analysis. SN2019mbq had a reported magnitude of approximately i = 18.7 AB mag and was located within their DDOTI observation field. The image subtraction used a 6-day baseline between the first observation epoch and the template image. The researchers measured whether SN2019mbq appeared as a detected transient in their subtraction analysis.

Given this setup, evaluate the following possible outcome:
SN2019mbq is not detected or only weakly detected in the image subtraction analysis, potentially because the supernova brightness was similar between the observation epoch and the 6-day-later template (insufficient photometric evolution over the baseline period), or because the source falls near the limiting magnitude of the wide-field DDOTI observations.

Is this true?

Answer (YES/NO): YES